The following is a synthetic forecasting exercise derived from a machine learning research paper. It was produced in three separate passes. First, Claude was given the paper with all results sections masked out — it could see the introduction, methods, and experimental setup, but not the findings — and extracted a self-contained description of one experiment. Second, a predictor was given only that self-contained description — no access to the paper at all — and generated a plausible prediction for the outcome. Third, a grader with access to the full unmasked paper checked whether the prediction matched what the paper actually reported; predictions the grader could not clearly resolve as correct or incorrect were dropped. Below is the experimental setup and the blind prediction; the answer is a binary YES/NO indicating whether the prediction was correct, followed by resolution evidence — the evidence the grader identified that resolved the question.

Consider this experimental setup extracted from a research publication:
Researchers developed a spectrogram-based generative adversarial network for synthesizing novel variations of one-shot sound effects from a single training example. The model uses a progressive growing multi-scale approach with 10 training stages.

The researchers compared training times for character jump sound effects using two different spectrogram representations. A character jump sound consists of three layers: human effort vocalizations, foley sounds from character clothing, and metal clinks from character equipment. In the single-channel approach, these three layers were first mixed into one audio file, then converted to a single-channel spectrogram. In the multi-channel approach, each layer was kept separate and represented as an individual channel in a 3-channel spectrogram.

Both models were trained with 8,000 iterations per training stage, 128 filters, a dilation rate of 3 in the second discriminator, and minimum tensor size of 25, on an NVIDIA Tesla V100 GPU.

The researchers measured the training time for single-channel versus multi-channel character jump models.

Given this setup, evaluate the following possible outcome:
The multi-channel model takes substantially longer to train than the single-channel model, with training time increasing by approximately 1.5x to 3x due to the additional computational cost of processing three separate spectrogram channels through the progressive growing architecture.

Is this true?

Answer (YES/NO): YES